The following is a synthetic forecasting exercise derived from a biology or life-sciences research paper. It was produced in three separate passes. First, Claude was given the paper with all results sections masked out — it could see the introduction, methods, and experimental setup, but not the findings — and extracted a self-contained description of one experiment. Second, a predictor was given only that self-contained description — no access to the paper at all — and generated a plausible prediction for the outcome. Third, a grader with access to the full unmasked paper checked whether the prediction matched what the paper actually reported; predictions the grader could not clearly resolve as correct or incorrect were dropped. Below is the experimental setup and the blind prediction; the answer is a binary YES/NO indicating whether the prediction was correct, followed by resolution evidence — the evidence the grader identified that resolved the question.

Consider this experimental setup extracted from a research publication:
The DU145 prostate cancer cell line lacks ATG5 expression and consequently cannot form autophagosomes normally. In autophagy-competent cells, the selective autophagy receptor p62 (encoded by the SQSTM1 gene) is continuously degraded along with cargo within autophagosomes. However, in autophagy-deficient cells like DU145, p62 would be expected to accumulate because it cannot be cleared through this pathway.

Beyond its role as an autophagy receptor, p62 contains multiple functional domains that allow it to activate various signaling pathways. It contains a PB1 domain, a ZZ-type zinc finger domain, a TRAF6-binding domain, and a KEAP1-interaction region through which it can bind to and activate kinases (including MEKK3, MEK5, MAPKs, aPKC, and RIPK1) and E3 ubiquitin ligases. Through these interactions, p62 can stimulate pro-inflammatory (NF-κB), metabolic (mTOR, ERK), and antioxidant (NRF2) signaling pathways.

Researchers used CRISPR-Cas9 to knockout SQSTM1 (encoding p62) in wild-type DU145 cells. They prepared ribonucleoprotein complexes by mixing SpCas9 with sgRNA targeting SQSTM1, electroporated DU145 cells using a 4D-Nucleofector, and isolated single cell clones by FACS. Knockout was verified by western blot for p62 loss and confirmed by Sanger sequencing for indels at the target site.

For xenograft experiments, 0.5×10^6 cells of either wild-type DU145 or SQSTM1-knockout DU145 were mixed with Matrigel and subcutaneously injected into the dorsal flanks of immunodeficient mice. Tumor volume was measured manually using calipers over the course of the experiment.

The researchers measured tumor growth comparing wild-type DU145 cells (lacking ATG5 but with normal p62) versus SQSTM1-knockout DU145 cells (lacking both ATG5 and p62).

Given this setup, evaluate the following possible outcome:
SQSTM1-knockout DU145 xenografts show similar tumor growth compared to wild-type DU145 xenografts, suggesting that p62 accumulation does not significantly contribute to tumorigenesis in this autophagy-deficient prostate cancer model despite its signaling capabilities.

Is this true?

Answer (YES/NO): NO